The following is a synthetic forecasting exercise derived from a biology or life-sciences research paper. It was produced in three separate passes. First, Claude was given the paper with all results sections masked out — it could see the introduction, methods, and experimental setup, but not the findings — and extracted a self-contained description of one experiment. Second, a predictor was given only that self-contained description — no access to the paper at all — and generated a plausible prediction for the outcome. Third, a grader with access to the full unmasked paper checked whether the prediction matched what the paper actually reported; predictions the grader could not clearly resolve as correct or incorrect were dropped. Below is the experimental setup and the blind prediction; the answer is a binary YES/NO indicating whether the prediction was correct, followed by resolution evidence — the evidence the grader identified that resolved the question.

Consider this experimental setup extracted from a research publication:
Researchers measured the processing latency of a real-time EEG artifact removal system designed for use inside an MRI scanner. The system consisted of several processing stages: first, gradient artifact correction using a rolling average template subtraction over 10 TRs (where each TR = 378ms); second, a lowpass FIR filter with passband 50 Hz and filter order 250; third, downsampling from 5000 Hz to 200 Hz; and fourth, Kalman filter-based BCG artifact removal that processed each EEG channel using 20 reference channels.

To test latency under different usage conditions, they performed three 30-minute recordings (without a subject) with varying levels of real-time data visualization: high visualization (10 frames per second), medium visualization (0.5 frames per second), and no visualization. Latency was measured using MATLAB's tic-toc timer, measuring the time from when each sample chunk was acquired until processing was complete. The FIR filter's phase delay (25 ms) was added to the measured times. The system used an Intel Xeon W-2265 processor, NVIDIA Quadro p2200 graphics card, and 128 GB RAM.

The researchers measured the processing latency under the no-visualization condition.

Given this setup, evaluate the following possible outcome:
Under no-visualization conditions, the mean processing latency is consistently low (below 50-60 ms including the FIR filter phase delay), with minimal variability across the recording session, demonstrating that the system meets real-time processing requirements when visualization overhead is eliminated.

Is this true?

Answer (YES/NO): YES